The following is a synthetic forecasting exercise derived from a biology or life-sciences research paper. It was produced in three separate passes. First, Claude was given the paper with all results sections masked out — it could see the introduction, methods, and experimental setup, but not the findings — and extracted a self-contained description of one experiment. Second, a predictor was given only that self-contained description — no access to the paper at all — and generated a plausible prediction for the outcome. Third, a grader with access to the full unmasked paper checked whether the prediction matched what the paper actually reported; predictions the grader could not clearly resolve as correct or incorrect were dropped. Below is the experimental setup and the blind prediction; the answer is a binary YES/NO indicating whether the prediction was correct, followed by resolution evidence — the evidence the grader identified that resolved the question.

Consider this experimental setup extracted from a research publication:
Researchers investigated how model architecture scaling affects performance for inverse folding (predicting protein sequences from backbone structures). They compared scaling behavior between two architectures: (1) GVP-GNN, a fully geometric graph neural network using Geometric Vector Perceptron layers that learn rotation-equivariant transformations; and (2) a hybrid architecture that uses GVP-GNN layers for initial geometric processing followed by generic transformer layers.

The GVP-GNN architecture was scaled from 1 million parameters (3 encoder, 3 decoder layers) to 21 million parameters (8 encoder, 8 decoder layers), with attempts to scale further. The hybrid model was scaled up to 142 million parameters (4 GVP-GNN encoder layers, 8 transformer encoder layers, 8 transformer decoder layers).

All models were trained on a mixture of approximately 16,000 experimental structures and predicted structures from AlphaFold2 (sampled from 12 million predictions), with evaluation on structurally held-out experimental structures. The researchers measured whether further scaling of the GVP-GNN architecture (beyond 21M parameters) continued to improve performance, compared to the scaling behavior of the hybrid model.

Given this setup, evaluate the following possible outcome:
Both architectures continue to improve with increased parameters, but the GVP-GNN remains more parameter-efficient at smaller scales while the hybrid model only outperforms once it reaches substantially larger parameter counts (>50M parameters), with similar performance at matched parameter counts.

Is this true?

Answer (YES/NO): NO